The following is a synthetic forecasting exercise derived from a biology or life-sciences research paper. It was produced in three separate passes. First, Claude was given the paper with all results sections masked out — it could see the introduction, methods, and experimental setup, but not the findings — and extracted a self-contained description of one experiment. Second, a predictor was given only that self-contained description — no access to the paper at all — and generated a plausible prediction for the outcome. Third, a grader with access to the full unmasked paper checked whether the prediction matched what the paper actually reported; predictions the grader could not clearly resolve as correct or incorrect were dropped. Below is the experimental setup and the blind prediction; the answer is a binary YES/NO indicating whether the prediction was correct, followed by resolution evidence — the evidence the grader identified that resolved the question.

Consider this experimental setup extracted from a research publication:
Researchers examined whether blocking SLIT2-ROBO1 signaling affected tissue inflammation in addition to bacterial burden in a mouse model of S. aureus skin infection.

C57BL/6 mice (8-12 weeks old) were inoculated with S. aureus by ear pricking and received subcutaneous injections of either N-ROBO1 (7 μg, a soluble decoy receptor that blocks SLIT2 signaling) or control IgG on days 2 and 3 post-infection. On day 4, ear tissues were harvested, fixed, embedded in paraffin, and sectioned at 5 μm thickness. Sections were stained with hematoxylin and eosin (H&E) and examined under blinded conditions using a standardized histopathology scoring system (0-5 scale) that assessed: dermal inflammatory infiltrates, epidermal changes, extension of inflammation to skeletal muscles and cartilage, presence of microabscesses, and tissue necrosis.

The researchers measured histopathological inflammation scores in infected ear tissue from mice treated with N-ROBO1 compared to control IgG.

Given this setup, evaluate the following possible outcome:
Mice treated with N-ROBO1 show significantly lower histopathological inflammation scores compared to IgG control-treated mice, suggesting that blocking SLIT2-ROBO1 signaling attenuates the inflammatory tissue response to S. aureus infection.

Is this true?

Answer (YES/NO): NO